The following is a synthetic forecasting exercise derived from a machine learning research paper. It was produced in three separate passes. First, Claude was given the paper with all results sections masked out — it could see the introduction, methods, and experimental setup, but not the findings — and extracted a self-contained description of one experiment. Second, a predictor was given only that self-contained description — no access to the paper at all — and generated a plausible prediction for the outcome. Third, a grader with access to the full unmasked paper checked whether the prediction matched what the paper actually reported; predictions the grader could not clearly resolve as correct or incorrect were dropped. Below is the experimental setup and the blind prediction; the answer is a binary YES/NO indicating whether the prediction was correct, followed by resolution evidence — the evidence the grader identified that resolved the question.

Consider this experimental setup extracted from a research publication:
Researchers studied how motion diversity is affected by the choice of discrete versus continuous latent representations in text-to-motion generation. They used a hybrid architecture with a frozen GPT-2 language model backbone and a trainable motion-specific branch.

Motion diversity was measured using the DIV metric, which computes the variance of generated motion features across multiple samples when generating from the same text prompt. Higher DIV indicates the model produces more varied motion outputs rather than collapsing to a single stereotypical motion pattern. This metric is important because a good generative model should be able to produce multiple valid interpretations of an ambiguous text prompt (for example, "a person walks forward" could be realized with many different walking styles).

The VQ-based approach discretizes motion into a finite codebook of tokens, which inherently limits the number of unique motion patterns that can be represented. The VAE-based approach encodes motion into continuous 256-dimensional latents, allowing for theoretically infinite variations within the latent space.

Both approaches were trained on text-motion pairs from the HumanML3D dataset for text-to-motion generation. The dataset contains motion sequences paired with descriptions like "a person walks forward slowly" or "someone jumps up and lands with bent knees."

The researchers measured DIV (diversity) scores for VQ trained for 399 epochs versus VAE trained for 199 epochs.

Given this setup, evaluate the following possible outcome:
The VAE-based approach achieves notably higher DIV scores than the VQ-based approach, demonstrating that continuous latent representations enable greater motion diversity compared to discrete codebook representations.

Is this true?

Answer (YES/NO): NO